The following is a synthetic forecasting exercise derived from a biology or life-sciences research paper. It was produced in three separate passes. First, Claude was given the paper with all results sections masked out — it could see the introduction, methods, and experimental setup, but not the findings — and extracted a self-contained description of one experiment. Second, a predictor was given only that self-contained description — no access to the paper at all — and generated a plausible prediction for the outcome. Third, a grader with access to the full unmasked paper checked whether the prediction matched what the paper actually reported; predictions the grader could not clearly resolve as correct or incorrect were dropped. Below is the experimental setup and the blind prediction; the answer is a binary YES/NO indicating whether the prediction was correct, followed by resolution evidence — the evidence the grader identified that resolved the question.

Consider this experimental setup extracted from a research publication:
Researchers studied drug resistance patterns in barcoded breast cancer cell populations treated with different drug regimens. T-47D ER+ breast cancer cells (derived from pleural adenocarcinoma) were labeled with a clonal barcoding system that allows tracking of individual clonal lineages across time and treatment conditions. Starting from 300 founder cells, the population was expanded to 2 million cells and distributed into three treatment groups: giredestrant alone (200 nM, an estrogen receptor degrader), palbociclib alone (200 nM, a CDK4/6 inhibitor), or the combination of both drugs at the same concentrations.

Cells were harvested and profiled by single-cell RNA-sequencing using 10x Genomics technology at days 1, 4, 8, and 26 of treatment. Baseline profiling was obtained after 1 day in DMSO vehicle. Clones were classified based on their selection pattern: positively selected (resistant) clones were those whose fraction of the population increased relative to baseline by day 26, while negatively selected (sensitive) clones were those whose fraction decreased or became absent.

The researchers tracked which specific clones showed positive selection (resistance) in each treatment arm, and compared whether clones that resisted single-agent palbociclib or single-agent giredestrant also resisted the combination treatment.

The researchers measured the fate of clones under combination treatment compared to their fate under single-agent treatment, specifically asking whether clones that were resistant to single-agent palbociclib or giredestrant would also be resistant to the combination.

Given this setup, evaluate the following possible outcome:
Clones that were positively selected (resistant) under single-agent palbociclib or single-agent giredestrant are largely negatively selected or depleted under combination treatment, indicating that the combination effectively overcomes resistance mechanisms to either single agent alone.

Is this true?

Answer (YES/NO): YES